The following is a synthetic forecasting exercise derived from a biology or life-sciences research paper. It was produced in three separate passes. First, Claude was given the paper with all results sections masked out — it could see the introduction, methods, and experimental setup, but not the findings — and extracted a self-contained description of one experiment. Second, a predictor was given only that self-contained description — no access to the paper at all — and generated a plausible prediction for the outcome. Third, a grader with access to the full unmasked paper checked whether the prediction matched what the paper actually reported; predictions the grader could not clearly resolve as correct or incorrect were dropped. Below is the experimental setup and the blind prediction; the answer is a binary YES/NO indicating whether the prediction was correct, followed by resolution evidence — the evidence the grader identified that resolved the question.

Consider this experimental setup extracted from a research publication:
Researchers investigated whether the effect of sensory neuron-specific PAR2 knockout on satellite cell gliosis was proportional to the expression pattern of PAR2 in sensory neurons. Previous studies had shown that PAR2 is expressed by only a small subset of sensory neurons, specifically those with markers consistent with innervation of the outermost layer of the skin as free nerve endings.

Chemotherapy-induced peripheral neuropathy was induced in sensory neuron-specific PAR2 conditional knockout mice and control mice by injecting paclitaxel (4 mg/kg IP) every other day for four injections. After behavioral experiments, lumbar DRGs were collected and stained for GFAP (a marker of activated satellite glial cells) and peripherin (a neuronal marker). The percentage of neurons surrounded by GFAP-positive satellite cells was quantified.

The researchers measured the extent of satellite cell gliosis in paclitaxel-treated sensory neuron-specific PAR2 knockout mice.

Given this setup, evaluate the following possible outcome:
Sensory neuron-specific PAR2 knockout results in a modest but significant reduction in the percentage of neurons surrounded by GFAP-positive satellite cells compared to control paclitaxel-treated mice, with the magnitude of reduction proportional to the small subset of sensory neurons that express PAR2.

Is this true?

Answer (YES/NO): NO